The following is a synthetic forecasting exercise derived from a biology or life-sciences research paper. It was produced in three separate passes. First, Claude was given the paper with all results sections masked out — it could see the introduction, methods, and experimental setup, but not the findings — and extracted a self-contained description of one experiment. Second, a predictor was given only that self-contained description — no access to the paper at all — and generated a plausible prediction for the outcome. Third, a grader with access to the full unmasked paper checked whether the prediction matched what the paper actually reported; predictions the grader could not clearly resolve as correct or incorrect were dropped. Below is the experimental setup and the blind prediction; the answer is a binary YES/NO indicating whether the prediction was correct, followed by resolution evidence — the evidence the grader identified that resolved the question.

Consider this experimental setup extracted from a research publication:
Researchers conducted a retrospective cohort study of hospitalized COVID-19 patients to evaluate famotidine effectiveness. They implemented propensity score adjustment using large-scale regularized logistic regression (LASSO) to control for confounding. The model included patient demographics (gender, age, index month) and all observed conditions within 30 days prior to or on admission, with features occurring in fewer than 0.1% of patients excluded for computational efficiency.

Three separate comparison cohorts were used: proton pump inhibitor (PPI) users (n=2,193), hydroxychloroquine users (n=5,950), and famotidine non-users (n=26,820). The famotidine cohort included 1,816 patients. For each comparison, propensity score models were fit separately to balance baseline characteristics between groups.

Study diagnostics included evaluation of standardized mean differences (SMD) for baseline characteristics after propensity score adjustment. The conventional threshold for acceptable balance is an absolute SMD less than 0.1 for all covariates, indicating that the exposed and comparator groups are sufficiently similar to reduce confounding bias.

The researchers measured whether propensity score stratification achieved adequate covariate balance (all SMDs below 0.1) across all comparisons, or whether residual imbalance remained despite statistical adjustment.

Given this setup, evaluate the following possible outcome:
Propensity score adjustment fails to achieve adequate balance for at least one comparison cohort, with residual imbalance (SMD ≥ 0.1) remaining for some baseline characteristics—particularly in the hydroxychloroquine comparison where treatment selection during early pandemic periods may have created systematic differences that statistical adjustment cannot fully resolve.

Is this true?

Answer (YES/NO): NO